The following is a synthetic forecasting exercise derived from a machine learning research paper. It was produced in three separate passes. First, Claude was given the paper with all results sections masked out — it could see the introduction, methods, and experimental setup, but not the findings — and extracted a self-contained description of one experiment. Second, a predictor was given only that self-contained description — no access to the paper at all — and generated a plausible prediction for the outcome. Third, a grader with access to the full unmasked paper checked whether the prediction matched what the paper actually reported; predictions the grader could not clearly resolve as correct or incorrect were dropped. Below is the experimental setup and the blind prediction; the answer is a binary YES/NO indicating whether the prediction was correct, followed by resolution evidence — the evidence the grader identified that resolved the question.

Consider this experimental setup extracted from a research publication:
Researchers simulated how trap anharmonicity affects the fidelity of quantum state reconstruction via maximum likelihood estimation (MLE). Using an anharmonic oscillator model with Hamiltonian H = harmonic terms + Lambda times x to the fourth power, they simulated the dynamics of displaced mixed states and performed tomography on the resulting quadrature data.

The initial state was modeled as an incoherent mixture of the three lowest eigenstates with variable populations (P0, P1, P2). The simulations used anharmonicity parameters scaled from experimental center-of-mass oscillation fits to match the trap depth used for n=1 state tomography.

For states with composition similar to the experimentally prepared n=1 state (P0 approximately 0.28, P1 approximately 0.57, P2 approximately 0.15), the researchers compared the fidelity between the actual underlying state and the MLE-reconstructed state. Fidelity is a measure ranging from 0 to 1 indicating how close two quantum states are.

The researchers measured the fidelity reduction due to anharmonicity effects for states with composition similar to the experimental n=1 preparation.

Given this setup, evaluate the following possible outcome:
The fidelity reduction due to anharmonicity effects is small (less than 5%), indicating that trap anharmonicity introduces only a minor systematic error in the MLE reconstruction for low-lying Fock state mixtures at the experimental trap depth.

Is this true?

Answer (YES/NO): YES